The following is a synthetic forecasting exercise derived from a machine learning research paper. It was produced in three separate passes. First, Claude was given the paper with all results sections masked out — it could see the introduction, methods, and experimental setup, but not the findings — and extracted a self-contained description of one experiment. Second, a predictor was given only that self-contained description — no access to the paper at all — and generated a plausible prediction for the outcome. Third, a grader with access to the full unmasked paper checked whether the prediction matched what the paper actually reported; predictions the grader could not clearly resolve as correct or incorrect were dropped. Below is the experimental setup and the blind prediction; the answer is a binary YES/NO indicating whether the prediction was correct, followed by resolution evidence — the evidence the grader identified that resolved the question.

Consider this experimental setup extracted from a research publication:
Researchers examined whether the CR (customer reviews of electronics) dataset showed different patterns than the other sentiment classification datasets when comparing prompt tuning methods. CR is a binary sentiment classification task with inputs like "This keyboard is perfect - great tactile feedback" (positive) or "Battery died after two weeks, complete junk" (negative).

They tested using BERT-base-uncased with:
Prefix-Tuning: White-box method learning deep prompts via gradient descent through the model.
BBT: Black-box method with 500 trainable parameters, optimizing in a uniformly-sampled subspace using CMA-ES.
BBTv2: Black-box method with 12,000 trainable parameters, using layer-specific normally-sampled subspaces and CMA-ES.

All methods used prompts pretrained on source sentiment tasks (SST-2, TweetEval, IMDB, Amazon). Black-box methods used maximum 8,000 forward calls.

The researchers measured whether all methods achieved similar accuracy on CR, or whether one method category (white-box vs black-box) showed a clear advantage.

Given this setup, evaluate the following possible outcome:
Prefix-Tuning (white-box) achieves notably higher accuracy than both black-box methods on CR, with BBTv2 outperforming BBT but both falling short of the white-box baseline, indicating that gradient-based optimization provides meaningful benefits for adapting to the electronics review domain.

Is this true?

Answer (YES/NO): NO